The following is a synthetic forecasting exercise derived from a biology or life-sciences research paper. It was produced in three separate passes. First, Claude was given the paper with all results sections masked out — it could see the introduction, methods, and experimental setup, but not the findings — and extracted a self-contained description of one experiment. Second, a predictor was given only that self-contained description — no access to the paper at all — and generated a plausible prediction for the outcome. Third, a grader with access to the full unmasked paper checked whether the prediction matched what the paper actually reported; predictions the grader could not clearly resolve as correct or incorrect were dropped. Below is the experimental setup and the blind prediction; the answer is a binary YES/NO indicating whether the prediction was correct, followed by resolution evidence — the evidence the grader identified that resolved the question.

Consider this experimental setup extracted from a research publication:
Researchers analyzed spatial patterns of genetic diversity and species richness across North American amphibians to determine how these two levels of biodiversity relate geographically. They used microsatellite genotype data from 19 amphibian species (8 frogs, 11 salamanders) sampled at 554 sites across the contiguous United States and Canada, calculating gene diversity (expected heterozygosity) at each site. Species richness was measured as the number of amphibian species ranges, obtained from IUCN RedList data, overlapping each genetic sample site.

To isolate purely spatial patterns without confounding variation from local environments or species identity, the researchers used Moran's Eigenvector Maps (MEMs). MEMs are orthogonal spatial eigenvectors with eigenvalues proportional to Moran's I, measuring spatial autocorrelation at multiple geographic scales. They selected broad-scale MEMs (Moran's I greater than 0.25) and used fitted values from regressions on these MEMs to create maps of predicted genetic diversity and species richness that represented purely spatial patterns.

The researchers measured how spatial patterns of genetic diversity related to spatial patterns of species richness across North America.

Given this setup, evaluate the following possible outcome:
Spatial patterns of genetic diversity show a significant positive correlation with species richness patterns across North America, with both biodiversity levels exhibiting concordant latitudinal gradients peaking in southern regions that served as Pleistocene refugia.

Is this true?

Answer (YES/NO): NO